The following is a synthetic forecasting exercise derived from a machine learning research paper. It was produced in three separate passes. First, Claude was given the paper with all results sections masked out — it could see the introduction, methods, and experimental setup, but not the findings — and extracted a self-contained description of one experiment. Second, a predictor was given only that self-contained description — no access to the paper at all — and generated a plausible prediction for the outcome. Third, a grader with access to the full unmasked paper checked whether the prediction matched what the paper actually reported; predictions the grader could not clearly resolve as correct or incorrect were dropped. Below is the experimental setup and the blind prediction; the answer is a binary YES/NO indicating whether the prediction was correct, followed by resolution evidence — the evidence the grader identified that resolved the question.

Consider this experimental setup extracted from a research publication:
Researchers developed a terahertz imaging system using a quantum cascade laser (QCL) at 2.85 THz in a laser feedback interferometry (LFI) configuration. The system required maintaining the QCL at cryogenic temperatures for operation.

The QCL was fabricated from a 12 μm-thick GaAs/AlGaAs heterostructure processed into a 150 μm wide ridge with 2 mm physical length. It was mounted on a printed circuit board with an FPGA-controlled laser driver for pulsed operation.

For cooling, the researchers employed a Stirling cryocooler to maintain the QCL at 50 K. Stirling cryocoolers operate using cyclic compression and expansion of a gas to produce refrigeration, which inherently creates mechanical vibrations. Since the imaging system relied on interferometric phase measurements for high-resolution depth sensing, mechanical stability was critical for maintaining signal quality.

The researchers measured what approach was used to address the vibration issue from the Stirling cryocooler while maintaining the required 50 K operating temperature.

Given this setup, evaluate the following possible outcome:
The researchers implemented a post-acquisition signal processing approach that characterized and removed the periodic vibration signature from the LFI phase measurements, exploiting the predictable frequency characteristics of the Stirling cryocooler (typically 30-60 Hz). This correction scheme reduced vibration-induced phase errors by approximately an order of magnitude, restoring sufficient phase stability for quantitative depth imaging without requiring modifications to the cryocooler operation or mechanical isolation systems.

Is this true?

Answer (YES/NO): NO